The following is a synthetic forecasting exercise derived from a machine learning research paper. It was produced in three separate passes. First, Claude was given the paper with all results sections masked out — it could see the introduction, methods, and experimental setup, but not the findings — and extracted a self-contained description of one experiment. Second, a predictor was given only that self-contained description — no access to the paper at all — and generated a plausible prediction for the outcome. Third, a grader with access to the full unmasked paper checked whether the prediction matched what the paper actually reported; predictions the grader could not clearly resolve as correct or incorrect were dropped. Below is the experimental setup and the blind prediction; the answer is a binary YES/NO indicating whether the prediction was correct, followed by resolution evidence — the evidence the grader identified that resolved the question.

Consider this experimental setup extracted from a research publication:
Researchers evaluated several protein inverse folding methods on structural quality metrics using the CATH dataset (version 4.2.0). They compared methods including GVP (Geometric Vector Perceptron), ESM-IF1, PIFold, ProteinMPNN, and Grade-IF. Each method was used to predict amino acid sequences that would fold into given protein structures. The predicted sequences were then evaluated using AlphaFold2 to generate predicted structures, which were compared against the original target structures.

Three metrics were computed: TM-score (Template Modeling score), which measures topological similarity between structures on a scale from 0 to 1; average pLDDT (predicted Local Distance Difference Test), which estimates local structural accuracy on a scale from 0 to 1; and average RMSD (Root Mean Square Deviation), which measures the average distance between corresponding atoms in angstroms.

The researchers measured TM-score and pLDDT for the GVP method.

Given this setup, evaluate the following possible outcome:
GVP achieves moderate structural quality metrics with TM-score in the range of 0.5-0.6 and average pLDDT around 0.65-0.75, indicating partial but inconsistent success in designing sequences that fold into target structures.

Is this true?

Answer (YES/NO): NO